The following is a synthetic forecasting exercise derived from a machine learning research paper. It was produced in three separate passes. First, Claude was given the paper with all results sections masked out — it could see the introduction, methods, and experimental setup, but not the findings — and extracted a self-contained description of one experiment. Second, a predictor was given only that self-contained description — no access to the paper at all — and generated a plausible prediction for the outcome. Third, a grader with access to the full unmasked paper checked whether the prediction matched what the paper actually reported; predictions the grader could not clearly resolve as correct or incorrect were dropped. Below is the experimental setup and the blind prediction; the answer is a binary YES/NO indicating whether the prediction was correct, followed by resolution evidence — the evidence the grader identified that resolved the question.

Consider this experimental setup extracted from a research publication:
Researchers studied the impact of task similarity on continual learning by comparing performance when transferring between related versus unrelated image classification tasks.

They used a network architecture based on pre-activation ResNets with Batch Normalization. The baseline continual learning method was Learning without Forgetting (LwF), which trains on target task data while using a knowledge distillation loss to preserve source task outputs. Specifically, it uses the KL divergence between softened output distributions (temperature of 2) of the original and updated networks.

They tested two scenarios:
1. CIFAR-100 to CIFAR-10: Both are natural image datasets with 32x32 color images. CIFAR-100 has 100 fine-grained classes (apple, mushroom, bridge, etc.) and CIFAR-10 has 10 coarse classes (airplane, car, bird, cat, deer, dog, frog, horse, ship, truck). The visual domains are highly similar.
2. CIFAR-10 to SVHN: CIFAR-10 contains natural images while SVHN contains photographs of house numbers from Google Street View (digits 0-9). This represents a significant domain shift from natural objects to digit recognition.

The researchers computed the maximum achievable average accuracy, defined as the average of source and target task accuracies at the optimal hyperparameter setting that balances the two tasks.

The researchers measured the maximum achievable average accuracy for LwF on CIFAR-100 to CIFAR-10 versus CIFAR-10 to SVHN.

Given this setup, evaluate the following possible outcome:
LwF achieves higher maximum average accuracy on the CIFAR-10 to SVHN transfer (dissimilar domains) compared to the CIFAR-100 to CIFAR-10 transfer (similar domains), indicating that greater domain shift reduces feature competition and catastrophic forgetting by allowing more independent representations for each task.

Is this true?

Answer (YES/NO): NO